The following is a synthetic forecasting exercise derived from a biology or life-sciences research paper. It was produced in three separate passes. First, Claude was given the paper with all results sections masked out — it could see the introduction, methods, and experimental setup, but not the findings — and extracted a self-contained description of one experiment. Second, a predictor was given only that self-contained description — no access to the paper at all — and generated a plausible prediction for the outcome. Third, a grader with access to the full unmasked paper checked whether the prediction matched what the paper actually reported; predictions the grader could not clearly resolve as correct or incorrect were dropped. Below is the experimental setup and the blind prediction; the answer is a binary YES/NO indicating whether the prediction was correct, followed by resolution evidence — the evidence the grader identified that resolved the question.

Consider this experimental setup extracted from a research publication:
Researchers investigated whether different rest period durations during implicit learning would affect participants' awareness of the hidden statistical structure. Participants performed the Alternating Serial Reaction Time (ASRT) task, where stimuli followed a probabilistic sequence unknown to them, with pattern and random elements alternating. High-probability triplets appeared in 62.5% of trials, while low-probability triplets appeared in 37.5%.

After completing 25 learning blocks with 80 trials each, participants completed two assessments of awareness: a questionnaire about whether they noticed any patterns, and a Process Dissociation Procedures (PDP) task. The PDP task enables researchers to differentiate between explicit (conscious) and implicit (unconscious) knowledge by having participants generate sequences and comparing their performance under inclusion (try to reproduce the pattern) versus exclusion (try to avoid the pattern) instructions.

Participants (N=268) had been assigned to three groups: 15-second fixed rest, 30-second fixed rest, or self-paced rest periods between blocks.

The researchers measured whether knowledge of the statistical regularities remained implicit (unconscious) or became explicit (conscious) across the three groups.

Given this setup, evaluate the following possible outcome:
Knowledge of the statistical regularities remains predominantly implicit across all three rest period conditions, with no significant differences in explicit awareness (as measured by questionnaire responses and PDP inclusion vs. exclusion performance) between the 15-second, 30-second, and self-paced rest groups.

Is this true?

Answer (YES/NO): YES